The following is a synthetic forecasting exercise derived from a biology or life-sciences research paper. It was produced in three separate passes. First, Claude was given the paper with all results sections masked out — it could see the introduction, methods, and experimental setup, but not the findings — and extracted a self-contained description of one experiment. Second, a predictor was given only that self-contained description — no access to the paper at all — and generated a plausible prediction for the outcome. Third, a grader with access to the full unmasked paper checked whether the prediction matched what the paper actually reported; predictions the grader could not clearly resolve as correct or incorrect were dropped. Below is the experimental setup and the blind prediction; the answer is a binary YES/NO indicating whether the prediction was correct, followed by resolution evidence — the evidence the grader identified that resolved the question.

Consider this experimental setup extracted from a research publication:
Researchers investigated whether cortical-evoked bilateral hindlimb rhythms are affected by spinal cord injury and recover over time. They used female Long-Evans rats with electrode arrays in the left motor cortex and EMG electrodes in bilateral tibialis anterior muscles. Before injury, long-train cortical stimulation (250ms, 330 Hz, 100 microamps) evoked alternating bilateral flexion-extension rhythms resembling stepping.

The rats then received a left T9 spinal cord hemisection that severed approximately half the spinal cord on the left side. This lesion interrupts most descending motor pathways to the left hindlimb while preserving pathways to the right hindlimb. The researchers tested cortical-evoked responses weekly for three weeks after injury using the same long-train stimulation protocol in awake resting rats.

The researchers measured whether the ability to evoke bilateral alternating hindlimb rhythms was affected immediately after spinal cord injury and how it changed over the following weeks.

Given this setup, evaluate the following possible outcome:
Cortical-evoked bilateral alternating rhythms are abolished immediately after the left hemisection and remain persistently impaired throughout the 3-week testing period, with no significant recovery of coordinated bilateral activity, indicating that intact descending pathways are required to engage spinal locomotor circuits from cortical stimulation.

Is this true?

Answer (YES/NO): NO